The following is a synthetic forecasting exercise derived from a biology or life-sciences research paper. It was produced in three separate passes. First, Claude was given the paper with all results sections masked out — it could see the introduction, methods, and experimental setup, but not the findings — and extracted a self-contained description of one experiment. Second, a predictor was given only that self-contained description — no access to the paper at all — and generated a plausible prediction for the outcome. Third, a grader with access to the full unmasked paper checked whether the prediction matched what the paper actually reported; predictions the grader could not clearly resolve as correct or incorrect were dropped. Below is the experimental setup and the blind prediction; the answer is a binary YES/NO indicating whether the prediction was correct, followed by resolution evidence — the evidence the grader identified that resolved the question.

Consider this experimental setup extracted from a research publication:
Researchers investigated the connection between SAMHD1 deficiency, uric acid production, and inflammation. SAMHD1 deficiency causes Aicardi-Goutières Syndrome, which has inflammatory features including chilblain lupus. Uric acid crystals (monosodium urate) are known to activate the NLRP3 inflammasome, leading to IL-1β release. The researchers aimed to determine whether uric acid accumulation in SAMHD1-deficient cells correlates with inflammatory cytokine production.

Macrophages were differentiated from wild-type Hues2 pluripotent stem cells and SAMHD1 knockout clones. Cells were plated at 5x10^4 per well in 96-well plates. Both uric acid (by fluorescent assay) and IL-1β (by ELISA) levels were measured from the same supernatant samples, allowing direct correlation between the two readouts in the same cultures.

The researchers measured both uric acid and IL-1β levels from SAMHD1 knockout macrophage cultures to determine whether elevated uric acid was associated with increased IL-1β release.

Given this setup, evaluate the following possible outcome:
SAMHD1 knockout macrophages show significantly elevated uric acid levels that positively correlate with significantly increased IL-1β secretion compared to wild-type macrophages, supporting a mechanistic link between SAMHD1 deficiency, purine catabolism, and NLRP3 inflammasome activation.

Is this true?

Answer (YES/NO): NO